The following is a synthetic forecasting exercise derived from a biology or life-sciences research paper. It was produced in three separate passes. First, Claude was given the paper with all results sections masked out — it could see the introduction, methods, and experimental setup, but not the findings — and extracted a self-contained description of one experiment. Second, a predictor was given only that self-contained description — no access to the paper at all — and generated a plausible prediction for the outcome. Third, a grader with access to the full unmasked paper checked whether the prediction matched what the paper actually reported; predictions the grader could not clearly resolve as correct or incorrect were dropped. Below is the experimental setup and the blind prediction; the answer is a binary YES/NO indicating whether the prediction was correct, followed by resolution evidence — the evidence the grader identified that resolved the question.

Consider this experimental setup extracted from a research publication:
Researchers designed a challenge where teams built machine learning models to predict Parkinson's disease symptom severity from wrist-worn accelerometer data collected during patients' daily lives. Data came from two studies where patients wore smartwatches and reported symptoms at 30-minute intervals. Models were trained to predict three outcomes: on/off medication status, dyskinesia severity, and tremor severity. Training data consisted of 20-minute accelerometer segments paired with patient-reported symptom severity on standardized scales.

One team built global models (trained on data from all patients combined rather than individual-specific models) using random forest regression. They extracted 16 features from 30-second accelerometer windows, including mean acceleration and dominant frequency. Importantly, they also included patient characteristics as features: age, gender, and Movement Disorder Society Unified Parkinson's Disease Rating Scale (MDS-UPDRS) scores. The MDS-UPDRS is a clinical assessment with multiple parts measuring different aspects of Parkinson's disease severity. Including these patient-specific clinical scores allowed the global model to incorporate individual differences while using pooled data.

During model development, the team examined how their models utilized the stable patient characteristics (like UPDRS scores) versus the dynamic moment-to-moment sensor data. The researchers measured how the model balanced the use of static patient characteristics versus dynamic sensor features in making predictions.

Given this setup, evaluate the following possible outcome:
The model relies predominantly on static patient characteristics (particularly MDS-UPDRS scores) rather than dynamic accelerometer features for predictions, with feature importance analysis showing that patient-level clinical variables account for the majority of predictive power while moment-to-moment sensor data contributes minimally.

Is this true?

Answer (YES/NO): NO